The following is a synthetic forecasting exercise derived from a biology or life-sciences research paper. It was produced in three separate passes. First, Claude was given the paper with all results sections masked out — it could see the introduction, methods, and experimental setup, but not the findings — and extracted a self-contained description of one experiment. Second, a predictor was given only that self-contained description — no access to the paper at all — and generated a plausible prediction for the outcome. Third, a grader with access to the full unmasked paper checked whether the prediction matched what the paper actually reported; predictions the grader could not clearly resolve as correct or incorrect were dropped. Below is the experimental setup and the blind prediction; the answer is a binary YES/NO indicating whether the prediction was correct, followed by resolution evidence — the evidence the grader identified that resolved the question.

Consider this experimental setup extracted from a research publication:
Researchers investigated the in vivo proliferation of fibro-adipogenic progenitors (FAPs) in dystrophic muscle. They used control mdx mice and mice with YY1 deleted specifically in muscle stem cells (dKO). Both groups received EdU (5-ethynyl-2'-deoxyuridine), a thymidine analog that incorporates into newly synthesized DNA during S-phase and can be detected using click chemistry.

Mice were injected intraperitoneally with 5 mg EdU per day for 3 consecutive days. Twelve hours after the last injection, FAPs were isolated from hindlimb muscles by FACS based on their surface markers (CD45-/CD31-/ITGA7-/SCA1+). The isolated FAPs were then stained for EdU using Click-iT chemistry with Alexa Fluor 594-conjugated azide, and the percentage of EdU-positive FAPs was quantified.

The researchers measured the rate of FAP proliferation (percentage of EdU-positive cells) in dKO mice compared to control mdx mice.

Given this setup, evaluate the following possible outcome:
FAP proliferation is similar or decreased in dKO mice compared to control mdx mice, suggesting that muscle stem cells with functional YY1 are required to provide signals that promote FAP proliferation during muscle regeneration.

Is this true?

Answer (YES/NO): YES